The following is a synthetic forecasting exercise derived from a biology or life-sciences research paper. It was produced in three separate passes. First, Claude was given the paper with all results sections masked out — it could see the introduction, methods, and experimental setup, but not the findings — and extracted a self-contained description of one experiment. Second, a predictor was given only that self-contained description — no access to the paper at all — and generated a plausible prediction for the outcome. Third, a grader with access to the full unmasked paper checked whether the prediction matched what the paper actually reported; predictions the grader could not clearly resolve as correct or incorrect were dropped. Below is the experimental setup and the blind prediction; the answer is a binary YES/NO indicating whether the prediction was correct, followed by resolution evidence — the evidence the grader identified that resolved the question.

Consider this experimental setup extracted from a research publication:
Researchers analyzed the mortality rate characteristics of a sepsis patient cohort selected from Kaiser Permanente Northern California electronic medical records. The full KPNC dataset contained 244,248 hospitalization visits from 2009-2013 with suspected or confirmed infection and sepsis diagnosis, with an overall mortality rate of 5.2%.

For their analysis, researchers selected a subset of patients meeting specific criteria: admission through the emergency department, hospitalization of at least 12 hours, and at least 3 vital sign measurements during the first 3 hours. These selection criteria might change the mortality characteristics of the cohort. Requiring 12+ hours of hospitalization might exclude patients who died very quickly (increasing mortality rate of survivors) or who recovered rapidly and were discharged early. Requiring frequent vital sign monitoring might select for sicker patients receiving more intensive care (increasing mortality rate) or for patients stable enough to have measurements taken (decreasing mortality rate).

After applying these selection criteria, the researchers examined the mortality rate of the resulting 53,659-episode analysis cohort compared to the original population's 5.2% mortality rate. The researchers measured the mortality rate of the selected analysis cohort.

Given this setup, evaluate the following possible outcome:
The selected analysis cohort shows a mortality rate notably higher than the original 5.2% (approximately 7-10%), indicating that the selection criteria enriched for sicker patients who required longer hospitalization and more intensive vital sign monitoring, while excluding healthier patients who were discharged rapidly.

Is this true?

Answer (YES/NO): NO